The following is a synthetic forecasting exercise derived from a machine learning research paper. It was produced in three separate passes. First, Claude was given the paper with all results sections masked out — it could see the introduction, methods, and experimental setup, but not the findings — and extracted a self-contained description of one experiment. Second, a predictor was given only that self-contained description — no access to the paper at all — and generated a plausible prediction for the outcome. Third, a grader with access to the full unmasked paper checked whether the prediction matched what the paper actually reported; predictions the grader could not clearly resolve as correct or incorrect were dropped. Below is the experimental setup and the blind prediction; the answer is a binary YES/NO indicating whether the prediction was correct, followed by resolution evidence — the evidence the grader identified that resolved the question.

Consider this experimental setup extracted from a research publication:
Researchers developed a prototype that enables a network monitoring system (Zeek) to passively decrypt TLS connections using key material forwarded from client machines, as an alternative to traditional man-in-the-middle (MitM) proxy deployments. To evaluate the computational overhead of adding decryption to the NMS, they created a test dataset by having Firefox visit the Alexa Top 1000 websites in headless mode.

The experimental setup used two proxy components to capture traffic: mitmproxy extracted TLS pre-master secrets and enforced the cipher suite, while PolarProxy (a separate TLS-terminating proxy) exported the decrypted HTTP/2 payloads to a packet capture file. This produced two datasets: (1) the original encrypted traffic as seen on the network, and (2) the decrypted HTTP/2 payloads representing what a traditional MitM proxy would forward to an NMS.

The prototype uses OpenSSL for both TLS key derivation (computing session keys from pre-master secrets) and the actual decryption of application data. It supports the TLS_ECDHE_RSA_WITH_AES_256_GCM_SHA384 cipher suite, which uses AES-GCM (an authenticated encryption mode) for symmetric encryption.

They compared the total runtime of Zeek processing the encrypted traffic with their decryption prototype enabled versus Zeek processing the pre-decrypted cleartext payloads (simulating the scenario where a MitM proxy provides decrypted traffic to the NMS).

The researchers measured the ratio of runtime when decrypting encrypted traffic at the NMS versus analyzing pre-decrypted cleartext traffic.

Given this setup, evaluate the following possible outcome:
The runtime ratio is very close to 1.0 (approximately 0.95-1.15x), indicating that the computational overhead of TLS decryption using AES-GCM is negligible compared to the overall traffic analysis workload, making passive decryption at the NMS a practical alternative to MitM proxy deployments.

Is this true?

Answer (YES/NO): NO